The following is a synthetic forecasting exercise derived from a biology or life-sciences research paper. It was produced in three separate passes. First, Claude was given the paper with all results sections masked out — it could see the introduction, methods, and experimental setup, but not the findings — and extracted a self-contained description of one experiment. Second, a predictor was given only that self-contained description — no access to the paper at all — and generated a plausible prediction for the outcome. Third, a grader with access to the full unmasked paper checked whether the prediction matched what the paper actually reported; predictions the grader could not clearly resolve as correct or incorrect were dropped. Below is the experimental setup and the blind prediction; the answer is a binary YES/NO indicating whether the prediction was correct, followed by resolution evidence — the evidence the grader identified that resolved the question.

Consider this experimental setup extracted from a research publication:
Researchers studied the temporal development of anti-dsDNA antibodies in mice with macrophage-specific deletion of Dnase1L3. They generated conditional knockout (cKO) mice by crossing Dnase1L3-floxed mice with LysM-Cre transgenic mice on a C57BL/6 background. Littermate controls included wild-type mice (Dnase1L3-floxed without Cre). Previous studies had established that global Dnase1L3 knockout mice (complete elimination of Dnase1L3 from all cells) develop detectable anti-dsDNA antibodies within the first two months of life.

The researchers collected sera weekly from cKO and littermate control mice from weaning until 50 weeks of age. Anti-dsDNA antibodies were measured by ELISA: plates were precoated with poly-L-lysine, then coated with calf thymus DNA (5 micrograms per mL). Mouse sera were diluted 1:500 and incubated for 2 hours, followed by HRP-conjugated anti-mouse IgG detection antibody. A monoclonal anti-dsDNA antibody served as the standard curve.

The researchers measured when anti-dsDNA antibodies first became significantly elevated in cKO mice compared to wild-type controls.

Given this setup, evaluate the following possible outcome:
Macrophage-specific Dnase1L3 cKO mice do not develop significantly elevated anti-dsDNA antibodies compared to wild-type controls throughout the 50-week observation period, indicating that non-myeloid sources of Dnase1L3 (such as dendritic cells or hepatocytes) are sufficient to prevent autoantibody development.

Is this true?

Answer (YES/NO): NO